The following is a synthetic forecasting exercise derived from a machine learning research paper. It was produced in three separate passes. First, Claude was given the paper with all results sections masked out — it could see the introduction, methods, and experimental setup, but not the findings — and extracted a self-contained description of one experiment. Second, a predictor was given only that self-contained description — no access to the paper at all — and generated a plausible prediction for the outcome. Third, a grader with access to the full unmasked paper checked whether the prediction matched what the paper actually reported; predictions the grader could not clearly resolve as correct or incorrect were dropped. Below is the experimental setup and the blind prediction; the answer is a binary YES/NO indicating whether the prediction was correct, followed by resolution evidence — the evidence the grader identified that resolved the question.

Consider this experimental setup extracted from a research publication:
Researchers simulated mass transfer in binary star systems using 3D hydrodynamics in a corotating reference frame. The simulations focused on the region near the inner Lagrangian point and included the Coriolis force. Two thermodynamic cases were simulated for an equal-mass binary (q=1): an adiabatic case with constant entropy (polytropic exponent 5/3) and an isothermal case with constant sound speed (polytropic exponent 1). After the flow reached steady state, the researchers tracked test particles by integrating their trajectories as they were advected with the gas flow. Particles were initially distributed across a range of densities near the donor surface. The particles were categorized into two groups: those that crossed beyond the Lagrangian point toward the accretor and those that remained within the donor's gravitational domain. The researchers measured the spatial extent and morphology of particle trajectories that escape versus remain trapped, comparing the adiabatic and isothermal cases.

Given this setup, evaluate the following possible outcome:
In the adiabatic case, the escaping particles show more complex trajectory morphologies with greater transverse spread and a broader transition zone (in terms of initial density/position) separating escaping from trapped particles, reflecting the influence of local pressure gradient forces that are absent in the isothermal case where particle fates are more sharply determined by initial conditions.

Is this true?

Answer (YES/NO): NO